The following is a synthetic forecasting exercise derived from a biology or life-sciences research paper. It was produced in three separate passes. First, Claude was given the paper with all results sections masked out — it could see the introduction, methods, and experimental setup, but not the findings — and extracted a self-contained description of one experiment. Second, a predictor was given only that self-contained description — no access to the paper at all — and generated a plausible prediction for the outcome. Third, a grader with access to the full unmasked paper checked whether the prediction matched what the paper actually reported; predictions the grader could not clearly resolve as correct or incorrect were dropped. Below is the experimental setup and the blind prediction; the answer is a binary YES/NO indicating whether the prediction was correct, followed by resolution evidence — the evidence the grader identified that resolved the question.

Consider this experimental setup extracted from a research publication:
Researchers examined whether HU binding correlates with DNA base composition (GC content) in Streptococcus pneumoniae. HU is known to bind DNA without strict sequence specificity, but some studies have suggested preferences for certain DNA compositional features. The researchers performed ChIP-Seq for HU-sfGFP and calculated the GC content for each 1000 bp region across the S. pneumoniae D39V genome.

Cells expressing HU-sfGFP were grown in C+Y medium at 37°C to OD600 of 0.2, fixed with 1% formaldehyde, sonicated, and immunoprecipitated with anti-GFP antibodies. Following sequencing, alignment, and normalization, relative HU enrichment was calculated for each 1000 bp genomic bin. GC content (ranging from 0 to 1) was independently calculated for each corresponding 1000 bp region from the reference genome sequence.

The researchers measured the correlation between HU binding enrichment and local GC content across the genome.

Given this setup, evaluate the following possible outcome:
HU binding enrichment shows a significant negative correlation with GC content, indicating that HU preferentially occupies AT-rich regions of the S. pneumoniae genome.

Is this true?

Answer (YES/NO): NO